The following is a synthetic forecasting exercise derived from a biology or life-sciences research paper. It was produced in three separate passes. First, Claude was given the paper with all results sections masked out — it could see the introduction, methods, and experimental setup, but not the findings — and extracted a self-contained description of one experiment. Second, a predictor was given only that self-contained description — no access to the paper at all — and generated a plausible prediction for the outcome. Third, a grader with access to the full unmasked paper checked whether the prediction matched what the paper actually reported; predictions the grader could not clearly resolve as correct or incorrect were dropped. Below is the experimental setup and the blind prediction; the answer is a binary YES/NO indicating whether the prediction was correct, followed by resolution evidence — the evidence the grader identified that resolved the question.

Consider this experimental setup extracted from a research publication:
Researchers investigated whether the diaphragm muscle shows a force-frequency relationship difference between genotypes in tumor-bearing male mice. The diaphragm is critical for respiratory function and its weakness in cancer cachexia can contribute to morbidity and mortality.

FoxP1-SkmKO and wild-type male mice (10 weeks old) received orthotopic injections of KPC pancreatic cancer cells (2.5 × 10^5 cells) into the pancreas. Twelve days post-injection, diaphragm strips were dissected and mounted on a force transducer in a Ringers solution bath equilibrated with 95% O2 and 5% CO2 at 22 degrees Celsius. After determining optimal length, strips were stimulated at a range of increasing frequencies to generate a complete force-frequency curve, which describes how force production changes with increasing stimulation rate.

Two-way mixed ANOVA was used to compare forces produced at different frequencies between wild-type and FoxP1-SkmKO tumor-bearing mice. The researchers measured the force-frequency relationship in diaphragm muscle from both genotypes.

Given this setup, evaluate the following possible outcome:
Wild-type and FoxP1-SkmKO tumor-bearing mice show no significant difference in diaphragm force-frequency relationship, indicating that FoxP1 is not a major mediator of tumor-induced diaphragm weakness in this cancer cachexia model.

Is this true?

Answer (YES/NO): NO